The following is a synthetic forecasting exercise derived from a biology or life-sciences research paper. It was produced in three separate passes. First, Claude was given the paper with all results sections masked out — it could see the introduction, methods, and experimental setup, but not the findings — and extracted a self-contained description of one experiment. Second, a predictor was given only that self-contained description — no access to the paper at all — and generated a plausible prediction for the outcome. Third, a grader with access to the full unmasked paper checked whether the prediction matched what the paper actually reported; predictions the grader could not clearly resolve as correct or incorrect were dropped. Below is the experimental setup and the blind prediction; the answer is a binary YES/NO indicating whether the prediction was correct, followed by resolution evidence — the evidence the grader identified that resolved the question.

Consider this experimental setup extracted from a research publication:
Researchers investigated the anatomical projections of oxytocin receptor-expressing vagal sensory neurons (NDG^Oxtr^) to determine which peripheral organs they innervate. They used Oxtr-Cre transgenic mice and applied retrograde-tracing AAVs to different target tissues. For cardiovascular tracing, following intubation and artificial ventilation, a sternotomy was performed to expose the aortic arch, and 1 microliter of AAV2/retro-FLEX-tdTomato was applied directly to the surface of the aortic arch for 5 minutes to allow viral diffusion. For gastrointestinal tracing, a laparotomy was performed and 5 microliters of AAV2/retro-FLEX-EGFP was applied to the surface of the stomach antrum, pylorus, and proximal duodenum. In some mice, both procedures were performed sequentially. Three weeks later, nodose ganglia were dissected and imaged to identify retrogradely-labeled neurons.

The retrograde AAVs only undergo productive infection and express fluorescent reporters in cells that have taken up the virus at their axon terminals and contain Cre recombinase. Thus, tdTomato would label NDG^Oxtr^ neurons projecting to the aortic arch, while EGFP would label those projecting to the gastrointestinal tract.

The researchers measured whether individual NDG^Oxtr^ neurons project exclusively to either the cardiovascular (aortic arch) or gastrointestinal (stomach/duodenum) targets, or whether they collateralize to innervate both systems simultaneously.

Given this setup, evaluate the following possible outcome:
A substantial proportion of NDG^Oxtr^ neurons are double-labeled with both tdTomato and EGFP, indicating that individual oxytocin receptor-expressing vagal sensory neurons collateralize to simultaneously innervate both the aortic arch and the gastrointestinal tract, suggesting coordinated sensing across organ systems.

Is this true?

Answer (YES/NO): NO